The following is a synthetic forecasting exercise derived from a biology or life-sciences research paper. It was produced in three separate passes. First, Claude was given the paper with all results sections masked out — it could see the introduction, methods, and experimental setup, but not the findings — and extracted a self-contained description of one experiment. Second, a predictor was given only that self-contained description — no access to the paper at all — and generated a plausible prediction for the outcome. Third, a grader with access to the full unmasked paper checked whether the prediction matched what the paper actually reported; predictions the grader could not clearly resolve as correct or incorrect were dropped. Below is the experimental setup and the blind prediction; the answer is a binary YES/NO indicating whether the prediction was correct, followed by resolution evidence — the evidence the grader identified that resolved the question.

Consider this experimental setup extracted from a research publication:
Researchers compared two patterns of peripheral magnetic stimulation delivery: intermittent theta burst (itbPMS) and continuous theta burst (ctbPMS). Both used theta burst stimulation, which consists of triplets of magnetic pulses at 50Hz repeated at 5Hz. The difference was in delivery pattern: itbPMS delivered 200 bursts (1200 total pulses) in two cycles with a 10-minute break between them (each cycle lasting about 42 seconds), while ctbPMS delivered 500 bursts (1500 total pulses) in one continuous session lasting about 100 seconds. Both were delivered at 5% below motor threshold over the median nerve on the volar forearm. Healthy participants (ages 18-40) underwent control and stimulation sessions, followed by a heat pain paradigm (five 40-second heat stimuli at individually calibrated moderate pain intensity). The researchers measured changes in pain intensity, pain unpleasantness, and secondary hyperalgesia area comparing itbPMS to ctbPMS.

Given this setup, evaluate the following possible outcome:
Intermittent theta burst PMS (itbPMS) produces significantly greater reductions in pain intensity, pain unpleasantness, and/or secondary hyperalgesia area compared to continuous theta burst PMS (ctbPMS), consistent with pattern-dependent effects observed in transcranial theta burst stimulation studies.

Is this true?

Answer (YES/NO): NO